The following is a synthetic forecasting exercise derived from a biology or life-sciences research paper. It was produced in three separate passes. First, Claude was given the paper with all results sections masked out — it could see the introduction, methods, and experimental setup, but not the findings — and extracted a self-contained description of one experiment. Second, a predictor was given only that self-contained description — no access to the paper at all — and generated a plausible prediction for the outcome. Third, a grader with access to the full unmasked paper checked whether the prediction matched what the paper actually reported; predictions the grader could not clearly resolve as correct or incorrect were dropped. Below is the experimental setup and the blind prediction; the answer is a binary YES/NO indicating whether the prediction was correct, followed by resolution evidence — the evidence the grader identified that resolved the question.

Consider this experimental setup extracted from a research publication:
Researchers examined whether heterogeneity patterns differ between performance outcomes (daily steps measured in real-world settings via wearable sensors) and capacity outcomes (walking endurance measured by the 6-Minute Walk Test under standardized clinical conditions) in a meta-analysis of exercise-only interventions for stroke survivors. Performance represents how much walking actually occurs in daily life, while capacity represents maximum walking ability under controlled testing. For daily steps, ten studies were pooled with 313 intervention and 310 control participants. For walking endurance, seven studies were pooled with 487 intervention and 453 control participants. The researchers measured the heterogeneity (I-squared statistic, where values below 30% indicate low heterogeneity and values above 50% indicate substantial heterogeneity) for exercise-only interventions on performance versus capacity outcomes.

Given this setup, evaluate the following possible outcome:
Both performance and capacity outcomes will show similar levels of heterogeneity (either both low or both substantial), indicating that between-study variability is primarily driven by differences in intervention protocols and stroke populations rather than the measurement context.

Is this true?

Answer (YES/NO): NO